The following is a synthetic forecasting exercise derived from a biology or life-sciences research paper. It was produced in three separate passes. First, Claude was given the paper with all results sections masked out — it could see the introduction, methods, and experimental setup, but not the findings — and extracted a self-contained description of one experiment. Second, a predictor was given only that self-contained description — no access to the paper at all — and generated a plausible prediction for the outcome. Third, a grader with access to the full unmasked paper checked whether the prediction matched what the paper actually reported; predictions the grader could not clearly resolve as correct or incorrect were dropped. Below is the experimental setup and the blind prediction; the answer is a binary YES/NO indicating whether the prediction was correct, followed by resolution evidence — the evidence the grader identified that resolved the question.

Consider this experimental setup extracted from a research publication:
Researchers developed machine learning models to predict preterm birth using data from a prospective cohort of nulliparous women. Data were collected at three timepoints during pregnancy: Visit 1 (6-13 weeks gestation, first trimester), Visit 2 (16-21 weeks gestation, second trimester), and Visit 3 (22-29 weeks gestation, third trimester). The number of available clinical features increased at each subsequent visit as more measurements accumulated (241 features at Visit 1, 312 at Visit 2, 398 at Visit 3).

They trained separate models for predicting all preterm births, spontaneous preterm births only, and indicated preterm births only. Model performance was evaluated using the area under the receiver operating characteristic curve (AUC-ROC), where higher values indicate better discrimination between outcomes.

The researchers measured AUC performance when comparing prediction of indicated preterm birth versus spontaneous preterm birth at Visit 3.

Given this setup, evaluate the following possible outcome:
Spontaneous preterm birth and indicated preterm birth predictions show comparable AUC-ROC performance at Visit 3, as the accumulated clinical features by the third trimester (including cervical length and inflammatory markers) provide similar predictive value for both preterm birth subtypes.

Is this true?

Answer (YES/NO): NO